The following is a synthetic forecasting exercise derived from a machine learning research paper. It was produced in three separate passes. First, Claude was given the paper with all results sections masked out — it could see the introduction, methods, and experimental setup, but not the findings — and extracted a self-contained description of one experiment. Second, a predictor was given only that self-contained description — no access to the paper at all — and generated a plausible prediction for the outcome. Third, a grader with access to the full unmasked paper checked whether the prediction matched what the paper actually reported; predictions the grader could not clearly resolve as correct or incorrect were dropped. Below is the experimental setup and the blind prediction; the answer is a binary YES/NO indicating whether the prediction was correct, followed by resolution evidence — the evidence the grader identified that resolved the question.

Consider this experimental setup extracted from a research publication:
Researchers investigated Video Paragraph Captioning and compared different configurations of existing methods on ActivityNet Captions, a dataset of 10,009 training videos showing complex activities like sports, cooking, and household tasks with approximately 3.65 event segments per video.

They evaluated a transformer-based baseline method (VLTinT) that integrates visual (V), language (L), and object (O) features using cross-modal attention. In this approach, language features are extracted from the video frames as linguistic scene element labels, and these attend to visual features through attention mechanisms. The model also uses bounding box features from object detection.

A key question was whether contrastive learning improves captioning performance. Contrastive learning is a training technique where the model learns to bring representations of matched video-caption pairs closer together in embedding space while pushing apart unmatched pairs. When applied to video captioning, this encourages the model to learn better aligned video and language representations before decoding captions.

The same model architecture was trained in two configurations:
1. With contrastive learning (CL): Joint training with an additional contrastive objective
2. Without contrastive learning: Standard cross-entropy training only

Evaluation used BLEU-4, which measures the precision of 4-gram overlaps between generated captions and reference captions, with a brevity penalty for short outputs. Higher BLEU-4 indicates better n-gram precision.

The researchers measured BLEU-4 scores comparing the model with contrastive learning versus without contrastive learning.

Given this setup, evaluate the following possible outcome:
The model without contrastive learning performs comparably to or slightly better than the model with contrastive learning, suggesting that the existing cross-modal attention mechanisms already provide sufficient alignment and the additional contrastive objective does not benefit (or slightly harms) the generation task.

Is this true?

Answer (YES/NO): NO